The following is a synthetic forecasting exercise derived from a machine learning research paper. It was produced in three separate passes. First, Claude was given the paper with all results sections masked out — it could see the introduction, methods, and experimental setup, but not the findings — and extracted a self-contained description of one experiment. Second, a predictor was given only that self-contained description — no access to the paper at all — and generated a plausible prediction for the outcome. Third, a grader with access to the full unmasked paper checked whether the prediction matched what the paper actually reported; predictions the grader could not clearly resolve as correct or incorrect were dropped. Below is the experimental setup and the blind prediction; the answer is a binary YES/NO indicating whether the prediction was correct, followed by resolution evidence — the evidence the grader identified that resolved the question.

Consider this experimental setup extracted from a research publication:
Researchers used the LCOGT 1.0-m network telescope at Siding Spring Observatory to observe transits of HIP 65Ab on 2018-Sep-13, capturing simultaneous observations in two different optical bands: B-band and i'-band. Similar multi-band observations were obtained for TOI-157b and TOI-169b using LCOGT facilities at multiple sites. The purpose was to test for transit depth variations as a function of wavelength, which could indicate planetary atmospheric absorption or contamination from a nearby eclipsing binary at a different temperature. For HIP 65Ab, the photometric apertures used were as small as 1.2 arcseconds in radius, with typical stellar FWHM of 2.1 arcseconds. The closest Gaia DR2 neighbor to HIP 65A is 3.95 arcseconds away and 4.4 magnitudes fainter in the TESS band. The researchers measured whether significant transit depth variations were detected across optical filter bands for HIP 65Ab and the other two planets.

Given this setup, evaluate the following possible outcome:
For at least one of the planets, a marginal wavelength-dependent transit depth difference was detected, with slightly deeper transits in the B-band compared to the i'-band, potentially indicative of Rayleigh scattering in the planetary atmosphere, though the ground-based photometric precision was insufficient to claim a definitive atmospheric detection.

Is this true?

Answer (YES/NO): NO